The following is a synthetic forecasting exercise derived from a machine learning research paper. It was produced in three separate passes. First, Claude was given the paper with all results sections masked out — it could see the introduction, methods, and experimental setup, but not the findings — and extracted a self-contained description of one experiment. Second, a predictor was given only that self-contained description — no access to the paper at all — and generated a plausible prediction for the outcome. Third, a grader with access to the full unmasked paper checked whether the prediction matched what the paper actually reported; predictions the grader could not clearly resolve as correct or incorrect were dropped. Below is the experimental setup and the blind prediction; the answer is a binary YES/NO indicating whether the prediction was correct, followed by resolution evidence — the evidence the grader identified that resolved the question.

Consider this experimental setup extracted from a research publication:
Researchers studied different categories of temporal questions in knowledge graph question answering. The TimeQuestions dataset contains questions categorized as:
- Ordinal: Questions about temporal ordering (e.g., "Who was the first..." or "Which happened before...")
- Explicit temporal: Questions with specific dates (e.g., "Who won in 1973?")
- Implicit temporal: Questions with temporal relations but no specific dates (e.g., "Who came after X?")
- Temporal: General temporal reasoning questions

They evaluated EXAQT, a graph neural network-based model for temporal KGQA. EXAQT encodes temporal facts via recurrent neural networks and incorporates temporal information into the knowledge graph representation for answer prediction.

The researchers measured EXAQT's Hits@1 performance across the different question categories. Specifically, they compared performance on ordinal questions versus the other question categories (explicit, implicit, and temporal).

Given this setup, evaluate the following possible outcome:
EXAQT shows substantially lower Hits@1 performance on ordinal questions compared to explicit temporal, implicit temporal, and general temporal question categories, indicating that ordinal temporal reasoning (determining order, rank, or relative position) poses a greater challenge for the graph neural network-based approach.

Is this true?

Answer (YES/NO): YES